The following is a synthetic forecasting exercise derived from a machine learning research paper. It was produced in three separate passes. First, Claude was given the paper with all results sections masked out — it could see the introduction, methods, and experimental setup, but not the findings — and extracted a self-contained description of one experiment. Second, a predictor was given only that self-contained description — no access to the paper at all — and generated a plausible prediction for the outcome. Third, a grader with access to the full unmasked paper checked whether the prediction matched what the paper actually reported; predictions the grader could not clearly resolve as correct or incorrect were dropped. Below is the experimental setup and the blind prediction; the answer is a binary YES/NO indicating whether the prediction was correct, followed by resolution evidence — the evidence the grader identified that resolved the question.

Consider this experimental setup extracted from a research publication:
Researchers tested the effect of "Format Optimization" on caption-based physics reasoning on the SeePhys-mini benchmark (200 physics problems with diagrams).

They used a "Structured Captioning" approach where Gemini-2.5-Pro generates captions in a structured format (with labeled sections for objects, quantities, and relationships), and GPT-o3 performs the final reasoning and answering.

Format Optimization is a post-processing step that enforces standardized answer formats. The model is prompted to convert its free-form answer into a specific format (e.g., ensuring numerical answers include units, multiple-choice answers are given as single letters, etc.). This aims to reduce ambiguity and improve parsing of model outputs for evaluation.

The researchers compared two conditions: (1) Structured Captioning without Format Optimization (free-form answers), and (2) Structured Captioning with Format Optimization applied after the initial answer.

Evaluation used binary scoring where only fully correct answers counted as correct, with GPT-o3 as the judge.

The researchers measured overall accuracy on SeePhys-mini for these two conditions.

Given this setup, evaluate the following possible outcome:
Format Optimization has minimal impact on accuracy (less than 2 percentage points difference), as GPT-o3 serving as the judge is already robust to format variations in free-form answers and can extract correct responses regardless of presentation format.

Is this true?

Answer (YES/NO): NO